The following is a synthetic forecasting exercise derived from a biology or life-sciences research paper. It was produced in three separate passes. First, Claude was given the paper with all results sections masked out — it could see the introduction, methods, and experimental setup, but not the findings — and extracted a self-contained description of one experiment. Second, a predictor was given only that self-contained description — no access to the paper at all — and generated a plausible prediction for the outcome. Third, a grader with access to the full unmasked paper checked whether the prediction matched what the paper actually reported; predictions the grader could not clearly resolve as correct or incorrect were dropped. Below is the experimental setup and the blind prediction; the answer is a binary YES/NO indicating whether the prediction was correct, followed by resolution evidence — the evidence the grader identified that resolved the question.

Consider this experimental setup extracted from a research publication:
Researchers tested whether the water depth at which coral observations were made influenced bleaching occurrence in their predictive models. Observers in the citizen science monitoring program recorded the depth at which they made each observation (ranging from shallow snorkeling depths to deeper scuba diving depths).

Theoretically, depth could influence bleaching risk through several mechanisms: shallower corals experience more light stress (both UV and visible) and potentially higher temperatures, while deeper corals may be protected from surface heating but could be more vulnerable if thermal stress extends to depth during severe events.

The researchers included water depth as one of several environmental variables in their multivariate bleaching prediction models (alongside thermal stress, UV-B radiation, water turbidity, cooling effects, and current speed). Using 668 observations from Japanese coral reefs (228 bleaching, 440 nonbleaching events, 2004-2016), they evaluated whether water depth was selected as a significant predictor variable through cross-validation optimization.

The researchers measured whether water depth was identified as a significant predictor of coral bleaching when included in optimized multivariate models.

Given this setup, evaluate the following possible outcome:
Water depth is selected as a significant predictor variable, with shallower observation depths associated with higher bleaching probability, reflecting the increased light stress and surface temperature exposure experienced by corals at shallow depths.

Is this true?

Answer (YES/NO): NO